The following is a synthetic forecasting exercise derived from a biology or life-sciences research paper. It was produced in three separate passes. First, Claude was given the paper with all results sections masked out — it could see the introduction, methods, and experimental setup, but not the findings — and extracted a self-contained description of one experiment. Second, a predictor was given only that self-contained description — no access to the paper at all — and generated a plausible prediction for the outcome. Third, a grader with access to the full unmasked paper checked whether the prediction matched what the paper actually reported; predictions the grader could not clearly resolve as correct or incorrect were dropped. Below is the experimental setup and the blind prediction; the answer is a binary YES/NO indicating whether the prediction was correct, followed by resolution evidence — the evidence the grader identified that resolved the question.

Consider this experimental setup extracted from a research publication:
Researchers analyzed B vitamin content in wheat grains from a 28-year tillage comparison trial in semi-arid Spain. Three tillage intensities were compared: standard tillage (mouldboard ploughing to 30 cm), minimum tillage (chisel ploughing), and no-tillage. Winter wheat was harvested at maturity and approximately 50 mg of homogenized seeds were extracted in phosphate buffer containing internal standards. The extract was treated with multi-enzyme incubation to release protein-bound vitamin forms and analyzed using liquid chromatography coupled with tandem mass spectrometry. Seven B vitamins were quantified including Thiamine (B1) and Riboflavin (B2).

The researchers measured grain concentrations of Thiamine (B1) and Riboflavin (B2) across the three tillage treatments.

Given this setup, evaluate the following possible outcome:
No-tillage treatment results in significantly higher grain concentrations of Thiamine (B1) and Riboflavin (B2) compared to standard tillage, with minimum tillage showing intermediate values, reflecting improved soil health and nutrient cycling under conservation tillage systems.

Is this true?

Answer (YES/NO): NO